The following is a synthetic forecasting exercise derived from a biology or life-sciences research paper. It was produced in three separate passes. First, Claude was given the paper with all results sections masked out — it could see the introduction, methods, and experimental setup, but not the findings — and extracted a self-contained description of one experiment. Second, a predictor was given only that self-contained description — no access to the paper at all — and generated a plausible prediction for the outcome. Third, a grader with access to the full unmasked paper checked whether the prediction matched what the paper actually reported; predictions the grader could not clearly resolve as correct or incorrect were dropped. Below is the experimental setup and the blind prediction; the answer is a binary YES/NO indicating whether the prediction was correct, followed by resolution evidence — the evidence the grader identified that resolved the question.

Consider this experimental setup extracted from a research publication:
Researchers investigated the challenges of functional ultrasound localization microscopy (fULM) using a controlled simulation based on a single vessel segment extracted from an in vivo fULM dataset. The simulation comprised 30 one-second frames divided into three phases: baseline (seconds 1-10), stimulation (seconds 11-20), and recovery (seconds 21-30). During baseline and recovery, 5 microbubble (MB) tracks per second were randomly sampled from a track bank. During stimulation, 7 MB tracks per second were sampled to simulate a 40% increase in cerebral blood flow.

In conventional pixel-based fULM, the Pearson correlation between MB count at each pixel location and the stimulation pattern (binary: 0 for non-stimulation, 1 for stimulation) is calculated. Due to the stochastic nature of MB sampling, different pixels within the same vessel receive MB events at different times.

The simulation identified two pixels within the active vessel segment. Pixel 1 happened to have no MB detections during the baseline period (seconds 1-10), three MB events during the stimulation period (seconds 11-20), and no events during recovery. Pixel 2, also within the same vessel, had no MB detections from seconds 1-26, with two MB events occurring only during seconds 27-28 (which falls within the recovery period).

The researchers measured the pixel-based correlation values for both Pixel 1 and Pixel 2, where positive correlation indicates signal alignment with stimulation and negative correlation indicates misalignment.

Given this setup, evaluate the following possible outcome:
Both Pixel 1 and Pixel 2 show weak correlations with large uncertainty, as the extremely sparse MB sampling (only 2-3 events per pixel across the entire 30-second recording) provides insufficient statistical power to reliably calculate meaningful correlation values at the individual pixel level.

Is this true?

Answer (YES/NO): NO